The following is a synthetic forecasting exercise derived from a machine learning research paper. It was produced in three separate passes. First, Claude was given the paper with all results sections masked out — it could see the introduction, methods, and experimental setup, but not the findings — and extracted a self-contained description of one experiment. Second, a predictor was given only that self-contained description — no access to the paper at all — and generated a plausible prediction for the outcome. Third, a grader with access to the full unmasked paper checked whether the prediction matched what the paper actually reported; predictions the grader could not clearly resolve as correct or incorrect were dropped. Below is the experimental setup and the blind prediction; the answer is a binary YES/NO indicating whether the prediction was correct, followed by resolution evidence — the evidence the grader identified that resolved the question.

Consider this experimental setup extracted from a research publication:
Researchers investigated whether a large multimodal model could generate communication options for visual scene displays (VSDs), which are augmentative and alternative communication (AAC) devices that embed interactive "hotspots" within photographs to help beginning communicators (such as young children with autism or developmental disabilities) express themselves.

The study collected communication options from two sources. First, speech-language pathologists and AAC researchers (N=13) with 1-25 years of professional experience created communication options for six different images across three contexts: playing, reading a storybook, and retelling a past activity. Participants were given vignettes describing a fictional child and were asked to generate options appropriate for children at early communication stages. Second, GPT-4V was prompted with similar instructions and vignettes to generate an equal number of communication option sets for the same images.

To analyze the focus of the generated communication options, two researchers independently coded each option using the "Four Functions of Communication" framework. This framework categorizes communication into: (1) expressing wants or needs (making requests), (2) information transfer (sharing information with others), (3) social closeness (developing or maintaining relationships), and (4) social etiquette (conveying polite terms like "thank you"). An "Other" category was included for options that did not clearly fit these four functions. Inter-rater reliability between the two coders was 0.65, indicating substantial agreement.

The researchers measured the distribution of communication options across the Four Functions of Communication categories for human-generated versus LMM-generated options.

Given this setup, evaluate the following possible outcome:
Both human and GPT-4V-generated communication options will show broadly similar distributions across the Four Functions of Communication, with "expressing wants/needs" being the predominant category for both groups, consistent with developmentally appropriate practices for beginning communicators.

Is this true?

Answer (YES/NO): NO